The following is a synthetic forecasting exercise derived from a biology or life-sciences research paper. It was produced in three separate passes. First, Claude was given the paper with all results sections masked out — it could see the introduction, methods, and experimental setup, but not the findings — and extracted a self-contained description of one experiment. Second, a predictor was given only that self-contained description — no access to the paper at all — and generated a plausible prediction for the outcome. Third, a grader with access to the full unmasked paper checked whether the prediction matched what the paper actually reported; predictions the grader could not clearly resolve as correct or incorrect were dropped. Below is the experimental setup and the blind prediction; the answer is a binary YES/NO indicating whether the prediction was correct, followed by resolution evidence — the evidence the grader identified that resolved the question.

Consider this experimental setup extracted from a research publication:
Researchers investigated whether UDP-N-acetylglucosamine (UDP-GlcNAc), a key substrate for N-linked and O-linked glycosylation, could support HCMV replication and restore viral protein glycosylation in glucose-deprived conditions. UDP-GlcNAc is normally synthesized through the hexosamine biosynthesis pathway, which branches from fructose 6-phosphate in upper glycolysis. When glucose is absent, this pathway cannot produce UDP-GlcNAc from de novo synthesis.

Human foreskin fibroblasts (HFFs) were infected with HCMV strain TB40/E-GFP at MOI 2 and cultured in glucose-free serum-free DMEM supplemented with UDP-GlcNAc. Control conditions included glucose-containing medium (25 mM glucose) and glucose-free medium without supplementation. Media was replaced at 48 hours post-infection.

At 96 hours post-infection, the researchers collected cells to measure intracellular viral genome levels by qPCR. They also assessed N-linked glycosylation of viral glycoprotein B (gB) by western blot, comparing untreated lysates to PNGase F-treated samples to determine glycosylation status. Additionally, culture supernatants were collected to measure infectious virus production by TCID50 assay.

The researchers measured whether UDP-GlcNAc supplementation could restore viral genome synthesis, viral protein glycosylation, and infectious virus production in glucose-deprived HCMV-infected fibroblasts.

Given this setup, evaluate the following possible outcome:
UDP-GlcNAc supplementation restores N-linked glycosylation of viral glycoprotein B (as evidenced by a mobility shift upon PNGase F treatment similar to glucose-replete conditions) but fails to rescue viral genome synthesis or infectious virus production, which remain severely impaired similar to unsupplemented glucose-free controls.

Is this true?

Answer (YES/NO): NO